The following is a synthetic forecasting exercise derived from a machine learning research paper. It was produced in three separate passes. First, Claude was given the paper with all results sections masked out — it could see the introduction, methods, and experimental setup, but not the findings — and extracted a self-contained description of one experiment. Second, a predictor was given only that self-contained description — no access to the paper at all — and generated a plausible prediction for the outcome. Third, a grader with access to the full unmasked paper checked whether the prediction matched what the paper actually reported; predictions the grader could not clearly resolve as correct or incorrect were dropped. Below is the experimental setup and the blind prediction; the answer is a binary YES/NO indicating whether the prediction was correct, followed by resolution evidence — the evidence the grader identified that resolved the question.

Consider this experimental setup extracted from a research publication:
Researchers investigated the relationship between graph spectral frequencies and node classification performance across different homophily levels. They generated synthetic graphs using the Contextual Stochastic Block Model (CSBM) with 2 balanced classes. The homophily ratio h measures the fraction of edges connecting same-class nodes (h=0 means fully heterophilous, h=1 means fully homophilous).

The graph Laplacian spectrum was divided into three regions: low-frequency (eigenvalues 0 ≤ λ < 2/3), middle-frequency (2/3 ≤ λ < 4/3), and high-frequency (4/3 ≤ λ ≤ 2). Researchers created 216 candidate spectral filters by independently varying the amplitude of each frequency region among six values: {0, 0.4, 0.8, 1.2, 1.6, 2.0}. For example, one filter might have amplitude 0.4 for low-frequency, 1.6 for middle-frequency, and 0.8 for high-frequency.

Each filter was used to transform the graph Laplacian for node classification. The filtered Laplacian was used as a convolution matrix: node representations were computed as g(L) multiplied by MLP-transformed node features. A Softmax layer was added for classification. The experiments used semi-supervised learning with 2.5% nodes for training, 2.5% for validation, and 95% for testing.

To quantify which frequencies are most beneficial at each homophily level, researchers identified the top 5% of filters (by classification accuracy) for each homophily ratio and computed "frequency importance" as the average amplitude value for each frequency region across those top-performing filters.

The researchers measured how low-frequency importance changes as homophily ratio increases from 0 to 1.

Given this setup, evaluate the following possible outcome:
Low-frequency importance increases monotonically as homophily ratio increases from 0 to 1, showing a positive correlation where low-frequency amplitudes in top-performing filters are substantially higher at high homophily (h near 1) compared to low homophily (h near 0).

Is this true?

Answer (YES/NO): YES